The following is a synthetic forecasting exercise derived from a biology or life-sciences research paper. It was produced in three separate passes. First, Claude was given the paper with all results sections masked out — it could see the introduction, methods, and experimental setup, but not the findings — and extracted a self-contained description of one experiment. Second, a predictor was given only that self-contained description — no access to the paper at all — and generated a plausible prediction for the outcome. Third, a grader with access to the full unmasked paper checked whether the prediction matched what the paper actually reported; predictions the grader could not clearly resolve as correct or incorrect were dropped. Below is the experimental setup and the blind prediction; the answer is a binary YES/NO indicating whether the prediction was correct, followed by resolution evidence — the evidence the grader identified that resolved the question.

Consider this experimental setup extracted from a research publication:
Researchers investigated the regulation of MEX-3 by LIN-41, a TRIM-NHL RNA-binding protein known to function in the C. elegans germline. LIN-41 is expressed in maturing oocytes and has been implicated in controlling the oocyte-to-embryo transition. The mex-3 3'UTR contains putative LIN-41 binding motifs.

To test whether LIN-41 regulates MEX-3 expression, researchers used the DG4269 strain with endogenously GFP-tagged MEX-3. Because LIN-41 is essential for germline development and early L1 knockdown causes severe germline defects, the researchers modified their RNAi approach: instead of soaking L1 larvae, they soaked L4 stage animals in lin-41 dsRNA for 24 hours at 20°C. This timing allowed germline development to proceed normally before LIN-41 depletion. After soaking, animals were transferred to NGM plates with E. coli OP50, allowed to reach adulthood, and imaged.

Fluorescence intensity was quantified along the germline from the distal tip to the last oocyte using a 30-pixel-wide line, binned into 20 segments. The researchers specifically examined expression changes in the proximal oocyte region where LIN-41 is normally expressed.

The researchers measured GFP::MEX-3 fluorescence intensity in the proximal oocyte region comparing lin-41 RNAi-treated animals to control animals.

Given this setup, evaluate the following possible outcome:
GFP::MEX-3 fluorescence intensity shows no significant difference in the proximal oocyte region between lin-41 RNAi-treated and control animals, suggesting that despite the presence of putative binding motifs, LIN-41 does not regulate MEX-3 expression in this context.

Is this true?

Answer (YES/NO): NO